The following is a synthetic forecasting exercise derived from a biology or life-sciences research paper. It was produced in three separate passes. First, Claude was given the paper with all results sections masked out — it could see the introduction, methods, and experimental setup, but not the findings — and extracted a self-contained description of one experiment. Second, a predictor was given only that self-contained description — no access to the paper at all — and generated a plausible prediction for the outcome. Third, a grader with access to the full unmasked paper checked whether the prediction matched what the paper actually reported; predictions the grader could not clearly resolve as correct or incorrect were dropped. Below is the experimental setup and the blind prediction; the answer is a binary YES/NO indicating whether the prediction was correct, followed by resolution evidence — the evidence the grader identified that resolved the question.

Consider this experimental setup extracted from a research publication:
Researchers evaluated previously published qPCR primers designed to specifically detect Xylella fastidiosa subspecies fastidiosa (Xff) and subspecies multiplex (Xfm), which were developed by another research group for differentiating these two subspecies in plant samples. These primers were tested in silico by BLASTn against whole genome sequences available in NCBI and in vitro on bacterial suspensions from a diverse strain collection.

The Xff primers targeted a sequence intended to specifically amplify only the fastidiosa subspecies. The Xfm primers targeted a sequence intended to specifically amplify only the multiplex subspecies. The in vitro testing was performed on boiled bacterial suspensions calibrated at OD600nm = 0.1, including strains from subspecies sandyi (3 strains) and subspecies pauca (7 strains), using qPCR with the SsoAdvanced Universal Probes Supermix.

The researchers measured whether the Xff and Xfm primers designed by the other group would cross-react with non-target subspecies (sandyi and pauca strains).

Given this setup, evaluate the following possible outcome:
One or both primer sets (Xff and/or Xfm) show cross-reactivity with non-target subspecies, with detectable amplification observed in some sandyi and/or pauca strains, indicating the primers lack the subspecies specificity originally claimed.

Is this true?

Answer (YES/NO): YES